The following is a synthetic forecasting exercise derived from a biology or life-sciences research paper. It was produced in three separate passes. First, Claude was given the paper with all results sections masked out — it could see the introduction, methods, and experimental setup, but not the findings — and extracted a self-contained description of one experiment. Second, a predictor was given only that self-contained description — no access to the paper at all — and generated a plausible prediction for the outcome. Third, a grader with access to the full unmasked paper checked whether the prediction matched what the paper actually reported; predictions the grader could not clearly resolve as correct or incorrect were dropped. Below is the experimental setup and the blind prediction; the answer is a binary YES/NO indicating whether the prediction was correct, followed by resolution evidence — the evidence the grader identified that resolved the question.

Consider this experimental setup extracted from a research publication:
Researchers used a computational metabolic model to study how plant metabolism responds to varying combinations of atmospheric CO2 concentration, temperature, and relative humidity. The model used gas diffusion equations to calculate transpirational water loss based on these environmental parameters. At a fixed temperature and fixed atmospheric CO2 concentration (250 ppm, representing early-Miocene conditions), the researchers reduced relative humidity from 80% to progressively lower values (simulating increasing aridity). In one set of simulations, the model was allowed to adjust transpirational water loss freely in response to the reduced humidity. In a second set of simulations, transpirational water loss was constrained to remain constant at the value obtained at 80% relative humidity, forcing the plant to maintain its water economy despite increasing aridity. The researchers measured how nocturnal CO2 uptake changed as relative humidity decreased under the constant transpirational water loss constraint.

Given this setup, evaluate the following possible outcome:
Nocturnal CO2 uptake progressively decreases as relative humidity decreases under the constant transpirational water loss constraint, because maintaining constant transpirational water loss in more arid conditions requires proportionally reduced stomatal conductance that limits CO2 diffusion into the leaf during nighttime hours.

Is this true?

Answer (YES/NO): NO